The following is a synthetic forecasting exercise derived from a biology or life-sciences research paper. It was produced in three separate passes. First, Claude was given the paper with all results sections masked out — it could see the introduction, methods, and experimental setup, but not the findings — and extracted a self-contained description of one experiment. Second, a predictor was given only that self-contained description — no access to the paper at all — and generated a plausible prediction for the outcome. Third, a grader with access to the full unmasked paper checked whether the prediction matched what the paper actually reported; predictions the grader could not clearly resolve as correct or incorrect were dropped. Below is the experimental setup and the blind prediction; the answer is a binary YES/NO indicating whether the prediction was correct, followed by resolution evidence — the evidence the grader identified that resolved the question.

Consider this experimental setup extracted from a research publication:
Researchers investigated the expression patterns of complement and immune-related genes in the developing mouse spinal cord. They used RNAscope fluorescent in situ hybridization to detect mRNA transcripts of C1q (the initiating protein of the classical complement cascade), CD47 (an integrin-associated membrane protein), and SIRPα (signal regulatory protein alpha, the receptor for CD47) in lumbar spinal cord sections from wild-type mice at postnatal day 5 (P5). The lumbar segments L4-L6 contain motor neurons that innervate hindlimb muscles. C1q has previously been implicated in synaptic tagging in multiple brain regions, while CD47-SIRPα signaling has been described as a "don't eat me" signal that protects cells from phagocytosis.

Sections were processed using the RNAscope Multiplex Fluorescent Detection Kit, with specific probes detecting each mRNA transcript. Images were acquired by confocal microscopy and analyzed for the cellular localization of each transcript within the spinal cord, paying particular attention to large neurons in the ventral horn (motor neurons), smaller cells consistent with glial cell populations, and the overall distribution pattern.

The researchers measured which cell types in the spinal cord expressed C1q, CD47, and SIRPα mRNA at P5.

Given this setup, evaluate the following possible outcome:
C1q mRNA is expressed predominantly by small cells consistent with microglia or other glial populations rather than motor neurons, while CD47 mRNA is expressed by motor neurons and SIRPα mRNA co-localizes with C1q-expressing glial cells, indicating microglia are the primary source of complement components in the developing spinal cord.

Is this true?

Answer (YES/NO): YES